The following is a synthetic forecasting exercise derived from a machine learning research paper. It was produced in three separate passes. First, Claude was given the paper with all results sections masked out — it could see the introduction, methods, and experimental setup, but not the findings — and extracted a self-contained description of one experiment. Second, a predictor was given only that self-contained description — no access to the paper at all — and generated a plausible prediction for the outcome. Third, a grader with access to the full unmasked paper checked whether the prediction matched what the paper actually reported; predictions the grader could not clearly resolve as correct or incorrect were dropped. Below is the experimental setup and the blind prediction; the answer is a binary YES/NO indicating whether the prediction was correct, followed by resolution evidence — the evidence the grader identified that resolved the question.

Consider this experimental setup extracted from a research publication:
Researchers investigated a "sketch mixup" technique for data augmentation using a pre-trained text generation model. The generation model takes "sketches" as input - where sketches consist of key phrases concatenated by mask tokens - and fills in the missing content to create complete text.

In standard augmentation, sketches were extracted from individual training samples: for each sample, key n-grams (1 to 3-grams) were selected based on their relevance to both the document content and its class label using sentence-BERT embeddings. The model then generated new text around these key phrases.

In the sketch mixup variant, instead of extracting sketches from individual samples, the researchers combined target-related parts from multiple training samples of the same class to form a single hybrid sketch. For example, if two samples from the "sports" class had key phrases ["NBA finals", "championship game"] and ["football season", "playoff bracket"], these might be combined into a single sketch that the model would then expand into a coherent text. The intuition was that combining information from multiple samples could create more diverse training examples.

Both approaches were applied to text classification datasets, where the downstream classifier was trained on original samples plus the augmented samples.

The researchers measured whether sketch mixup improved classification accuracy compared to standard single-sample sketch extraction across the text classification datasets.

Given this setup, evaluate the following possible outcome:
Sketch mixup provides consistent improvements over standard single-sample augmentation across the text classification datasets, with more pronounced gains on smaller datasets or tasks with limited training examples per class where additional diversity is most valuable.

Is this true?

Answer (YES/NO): NO